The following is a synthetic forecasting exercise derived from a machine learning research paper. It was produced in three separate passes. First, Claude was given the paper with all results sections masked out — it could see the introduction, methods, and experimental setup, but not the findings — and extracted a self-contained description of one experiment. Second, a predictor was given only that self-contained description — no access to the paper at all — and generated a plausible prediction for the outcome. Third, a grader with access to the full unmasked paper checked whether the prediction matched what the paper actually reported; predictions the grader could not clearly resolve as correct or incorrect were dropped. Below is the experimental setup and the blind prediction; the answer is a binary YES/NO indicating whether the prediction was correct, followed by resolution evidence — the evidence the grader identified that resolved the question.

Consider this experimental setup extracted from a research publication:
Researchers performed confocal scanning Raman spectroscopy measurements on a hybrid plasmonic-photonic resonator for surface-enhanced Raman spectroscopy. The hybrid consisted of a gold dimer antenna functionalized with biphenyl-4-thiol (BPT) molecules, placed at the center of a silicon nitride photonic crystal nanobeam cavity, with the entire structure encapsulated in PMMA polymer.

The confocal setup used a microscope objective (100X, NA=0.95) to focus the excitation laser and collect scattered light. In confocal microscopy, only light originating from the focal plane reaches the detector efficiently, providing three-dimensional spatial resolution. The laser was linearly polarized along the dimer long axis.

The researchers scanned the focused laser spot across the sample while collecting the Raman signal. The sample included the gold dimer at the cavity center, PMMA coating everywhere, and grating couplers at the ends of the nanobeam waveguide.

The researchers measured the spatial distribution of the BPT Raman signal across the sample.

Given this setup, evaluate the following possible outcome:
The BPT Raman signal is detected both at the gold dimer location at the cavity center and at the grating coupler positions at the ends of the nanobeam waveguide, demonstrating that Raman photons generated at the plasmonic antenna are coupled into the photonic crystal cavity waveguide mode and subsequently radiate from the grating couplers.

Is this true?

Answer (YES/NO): YES